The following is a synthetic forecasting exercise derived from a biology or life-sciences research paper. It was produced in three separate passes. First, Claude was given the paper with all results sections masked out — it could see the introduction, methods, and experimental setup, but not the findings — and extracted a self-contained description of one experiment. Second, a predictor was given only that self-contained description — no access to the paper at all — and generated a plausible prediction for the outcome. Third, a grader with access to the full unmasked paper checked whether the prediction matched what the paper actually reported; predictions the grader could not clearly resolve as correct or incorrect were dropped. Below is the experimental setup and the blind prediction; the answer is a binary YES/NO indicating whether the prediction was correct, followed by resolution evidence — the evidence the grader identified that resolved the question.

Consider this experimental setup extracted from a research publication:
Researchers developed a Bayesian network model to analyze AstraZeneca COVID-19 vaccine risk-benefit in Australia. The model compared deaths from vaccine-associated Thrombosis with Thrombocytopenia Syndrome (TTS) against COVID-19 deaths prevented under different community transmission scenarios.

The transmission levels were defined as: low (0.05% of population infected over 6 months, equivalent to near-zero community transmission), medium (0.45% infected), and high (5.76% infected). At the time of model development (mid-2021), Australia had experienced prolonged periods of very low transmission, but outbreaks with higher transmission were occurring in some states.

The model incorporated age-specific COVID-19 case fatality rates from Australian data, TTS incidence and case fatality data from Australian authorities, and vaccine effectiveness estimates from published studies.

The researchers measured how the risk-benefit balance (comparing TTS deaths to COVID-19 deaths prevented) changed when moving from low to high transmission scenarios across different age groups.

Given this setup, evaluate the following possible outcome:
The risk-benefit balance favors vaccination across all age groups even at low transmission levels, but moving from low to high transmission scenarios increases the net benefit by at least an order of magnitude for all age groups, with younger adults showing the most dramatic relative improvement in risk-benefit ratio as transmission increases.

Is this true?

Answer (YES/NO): NO